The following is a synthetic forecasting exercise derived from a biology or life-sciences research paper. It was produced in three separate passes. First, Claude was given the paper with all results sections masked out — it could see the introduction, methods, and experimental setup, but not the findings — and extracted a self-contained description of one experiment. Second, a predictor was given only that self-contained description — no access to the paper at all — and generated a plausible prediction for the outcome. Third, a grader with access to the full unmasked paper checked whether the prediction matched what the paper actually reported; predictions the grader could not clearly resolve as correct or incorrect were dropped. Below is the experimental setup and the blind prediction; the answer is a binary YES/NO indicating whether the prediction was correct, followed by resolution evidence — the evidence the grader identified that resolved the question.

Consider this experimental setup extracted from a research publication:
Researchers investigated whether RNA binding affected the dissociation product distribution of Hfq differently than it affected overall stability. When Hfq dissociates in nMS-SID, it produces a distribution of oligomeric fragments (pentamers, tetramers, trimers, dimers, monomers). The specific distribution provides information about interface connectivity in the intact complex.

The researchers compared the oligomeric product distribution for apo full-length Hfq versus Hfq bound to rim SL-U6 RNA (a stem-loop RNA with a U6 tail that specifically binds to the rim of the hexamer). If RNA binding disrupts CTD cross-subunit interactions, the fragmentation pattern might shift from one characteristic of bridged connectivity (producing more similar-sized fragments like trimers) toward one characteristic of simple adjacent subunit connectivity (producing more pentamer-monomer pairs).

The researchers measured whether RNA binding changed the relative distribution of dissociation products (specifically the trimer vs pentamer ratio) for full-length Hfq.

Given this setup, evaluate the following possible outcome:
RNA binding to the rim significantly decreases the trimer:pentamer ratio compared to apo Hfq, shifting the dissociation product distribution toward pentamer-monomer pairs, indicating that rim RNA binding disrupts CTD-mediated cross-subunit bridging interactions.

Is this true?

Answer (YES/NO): NO